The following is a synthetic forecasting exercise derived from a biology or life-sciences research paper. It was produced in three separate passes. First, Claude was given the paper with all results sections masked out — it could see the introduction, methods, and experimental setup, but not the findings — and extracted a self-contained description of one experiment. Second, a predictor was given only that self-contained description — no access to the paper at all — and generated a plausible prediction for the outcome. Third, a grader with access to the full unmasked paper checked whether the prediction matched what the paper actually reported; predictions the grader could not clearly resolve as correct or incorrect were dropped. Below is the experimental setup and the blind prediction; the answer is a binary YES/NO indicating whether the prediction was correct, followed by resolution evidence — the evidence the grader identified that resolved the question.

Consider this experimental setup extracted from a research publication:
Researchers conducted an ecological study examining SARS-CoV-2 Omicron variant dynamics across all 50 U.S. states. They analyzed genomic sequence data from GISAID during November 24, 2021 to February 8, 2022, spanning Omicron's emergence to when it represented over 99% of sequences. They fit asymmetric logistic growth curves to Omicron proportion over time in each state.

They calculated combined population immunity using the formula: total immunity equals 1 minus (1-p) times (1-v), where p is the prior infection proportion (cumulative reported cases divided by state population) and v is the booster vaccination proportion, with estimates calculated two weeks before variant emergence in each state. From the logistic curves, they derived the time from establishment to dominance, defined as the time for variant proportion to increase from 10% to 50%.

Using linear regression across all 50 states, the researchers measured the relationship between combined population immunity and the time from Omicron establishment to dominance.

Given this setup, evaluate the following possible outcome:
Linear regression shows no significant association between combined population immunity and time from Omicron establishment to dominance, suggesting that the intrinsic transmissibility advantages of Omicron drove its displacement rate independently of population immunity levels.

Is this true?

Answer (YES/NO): NO